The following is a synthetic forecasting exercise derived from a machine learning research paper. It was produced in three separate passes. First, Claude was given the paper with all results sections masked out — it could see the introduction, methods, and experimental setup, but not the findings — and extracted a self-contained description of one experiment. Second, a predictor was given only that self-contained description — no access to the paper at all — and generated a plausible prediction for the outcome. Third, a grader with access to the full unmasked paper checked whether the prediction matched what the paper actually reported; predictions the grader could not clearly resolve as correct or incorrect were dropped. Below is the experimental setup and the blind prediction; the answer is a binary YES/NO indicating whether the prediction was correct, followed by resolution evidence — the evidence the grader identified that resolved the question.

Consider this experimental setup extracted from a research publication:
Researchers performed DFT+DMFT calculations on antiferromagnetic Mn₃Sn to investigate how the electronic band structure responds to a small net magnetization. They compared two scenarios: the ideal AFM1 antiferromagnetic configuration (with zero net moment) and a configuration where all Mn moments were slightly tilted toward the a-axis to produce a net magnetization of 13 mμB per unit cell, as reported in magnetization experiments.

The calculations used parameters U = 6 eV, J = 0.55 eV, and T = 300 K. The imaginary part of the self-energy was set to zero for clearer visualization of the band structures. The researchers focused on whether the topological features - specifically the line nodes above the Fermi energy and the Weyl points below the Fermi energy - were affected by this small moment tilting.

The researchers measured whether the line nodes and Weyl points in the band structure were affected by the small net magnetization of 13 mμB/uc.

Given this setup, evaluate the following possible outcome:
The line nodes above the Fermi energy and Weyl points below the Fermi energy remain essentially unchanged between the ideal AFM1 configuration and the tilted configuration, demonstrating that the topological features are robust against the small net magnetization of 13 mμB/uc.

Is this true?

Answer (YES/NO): YES